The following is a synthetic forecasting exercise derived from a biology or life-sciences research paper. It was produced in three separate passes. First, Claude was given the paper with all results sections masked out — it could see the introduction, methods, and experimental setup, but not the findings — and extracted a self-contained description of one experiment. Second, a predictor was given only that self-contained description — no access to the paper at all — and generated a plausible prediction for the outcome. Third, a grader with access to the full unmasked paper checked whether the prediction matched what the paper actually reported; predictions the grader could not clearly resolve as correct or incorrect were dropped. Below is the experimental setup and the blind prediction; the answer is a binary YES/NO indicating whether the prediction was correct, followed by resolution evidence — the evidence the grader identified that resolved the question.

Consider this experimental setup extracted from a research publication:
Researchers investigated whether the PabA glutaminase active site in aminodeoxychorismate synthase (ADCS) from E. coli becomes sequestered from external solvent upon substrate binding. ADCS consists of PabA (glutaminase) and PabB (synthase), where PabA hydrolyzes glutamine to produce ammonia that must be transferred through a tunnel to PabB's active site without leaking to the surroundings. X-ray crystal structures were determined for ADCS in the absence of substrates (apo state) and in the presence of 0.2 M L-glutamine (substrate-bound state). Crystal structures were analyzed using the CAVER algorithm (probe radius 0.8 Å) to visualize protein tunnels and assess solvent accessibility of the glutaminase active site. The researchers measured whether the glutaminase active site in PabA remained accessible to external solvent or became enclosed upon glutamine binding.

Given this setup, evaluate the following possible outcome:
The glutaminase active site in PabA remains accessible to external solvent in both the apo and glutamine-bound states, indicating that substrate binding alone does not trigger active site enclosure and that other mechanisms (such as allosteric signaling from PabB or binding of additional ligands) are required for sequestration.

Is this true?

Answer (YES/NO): NO